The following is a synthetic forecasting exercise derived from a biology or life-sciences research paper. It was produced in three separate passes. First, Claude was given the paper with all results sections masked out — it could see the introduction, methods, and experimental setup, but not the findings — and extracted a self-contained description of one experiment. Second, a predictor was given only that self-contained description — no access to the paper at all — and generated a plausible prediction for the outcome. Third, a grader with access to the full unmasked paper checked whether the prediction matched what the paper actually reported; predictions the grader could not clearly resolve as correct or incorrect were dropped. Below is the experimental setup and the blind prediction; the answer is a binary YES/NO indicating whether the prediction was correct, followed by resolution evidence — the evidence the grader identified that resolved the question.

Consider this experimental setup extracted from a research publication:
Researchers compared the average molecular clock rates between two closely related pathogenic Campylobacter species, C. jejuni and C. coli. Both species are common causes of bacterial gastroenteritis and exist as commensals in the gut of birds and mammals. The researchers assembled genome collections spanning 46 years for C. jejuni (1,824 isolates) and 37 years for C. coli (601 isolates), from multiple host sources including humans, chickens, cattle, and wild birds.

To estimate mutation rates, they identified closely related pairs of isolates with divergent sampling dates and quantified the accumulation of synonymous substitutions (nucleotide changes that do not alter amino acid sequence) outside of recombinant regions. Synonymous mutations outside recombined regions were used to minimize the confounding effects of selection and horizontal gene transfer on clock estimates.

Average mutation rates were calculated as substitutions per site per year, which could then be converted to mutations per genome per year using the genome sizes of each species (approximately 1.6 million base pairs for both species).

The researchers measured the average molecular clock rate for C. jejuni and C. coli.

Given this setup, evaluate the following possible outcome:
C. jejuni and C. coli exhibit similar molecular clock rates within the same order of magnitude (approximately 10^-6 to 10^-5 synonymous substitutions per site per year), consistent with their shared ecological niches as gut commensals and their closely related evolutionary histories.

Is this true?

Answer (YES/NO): YES